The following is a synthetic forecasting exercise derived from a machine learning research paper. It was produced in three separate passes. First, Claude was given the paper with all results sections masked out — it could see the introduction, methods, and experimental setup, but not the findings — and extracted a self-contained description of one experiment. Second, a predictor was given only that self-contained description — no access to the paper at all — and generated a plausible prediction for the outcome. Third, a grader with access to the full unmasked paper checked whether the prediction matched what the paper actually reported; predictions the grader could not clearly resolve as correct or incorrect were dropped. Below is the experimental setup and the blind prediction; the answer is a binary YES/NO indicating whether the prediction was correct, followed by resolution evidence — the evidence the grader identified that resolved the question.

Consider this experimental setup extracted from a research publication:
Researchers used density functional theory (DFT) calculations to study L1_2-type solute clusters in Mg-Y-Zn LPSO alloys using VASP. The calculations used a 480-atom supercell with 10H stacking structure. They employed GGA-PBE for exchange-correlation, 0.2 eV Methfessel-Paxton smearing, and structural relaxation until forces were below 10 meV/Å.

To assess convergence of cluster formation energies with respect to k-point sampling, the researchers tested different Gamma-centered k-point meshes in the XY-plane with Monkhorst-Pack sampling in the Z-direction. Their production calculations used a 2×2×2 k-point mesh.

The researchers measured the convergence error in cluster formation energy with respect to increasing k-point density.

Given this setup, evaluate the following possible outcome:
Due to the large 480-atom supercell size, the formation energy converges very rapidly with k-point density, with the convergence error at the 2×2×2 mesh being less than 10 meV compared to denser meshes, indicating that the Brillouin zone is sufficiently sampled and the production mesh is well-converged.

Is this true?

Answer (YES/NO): YES